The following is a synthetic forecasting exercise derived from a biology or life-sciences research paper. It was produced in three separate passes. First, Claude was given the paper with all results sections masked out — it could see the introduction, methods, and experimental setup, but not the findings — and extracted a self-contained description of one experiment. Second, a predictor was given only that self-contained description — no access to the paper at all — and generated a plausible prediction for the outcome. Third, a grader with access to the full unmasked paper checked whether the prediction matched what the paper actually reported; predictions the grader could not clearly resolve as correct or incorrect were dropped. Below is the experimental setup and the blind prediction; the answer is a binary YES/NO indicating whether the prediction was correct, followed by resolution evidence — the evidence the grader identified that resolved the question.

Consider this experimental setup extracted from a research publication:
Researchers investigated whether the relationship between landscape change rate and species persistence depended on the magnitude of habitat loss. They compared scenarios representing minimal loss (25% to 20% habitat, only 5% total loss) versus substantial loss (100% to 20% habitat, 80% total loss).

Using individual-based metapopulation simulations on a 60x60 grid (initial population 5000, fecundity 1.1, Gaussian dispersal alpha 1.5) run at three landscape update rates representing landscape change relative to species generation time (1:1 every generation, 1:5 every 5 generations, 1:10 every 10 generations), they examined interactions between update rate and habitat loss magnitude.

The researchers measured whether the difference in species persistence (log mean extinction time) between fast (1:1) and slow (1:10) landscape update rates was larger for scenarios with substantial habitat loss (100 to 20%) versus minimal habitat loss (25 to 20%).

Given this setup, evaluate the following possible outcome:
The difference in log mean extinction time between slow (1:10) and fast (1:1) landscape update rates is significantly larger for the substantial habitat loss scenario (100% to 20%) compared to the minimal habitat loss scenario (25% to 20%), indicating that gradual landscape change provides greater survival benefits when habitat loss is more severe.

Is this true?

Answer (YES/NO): YES